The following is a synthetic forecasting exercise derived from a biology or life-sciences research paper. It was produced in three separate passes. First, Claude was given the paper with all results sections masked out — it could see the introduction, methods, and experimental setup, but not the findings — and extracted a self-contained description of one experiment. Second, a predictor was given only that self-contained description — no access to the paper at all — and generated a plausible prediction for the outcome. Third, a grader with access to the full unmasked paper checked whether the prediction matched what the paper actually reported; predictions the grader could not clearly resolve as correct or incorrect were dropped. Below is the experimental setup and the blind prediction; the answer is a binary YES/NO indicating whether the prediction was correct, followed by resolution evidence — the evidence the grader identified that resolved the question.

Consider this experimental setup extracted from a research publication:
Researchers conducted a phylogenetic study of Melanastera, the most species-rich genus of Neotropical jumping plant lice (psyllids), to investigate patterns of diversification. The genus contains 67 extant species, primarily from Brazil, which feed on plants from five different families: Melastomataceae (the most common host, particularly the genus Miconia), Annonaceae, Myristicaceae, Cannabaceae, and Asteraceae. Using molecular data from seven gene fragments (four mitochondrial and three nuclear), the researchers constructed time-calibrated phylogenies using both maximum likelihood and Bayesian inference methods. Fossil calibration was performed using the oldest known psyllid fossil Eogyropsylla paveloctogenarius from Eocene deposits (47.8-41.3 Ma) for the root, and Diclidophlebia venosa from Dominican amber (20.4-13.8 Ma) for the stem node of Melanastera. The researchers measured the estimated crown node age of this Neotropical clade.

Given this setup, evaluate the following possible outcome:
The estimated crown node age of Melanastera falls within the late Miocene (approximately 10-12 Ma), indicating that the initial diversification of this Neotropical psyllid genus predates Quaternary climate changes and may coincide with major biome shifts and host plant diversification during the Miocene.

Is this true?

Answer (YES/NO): NO